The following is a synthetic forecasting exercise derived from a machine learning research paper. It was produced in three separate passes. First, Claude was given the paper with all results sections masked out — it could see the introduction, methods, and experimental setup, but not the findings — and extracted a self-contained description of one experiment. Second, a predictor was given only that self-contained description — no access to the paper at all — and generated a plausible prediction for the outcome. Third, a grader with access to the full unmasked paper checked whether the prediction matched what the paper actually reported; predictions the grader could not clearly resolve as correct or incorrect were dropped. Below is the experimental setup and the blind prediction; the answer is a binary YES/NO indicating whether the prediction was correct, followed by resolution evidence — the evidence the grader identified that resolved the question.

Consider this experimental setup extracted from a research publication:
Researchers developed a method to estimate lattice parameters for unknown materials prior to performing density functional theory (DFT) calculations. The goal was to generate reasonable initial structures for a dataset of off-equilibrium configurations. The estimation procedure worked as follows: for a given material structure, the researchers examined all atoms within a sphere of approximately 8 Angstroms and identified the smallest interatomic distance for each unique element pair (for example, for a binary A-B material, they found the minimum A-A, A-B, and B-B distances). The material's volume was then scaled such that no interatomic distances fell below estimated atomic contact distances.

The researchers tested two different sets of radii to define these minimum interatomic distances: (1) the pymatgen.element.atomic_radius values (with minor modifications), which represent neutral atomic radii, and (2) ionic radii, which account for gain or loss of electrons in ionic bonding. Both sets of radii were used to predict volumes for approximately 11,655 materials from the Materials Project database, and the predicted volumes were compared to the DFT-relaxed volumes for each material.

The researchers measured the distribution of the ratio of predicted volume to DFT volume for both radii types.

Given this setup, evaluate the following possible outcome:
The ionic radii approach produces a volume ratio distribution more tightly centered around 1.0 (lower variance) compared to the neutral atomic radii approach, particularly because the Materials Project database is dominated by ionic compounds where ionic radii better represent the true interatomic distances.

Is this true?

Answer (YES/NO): NO